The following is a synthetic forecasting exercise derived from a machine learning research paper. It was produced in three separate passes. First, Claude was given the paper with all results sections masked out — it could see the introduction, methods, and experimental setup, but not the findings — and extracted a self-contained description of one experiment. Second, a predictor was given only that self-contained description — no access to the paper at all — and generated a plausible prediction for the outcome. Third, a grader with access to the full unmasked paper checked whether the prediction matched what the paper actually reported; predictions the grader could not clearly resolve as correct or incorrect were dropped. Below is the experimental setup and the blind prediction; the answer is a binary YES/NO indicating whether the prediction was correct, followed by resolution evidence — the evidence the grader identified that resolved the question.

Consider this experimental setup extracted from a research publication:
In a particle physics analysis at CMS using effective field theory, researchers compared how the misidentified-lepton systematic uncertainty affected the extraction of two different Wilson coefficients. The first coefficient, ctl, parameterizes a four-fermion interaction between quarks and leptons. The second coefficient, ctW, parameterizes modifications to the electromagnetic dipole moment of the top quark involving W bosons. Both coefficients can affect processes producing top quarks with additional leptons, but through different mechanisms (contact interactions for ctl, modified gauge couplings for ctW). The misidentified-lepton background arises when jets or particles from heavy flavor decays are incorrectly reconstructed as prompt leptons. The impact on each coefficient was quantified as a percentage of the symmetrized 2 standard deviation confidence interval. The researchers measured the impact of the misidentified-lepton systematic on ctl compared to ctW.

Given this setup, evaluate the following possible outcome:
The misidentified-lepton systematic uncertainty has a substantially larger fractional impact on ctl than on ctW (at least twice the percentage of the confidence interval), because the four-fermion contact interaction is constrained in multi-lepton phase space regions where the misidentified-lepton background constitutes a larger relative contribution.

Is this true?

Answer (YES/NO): NO